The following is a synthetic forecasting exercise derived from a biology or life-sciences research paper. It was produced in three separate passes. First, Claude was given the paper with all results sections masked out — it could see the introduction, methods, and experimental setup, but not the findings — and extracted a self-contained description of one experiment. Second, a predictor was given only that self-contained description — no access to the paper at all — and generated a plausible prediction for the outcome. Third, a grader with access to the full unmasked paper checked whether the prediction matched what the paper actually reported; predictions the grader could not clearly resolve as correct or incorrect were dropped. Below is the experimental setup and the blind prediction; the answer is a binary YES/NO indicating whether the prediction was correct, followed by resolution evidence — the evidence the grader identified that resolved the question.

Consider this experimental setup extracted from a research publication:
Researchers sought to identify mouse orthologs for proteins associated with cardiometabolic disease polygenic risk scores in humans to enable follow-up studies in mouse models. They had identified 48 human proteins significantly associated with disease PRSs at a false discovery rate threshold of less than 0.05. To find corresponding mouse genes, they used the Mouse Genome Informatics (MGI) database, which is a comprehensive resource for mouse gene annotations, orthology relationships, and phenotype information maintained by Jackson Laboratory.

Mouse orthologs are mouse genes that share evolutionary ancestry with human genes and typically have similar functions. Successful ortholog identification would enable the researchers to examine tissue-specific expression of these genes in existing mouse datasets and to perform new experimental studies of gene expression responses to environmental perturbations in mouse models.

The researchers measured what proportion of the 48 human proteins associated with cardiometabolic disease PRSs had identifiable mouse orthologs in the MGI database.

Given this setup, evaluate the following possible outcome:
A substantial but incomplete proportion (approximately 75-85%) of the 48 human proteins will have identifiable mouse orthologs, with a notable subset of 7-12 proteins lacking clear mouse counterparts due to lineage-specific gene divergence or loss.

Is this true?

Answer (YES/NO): NO